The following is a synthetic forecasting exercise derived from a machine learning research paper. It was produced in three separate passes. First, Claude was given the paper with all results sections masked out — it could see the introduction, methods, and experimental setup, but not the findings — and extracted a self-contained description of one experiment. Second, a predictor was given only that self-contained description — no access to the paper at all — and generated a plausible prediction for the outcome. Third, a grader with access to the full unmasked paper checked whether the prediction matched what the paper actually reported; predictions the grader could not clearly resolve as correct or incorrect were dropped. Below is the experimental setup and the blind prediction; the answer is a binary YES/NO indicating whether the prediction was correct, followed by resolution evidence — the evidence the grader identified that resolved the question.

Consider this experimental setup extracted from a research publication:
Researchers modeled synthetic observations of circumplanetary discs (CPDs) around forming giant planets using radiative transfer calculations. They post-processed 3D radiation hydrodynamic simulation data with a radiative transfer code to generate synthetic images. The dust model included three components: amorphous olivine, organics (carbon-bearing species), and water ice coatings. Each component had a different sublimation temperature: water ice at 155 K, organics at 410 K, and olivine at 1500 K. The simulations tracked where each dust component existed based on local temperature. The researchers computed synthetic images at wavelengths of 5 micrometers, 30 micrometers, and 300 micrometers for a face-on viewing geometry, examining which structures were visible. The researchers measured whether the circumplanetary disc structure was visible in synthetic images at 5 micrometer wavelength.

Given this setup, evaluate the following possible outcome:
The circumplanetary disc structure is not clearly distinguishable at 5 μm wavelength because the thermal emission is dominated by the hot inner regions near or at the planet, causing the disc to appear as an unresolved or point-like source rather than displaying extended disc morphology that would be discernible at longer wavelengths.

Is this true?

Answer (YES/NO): YES